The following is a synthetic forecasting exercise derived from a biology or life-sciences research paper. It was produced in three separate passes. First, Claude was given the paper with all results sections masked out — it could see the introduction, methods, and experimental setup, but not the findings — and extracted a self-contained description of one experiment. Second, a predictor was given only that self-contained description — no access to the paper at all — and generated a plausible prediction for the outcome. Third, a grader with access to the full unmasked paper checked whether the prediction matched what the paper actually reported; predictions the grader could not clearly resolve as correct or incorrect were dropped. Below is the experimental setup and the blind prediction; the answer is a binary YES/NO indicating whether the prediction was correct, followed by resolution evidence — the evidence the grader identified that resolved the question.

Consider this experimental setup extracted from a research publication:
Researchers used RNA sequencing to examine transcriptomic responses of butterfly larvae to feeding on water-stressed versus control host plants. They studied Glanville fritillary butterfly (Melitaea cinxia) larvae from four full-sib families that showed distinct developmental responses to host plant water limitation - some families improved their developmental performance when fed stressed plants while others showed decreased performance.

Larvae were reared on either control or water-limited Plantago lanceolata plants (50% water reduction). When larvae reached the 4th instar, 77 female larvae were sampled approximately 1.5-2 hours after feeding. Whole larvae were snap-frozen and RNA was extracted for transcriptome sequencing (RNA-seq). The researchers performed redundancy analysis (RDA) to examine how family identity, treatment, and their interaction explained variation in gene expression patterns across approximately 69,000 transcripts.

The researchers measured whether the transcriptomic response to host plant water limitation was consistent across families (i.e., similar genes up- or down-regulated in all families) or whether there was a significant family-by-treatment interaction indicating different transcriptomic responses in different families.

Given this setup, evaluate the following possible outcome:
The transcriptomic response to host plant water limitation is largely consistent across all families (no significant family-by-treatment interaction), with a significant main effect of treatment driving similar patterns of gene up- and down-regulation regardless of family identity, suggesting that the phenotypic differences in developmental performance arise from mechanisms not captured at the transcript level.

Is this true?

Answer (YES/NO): NO